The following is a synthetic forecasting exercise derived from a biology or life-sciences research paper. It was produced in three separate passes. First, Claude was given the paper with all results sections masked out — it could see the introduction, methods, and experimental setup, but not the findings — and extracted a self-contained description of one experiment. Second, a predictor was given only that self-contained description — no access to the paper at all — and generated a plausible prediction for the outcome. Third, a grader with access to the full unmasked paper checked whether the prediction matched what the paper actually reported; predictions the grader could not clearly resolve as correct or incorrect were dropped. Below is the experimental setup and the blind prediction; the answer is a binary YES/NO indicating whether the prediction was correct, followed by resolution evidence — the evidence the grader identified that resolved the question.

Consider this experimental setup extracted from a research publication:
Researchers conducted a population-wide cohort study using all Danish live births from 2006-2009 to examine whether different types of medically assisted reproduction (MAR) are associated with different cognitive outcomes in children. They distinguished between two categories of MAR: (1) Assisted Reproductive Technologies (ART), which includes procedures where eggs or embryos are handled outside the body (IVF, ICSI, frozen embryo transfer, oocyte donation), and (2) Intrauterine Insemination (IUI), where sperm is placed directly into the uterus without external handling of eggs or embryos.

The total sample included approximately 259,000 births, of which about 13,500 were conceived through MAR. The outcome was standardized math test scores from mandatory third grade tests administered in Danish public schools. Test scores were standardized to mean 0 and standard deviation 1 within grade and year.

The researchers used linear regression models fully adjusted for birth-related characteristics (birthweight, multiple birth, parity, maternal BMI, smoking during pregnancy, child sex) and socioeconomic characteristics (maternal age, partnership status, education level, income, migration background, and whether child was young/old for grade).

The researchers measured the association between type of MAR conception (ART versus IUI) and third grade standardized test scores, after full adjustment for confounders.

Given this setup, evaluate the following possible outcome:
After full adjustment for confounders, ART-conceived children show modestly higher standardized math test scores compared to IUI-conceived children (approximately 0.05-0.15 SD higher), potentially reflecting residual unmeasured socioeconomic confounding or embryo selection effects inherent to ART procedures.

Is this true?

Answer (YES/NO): NO